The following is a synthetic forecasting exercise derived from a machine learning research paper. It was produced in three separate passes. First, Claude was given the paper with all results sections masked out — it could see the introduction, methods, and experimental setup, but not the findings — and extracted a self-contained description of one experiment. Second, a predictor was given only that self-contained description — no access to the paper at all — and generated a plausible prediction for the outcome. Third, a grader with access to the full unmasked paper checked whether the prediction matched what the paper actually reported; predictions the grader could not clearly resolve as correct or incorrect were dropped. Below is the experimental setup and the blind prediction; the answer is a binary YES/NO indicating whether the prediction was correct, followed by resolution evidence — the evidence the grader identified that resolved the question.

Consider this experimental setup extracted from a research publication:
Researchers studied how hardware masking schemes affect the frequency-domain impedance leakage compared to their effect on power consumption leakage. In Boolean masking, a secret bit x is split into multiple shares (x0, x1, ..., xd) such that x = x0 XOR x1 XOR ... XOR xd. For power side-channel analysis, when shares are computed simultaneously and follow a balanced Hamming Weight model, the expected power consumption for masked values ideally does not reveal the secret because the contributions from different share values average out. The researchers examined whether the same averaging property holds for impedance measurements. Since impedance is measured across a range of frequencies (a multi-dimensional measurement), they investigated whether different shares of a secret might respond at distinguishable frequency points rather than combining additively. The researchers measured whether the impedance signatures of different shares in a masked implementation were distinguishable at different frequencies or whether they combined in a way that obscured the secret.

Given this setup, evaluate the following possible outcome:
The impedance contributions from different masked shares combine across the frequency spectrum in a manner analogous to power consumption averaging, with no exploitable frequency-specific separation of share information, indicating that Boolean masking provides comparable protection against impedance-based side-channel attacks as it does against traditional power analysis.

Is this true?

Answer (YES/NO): NO